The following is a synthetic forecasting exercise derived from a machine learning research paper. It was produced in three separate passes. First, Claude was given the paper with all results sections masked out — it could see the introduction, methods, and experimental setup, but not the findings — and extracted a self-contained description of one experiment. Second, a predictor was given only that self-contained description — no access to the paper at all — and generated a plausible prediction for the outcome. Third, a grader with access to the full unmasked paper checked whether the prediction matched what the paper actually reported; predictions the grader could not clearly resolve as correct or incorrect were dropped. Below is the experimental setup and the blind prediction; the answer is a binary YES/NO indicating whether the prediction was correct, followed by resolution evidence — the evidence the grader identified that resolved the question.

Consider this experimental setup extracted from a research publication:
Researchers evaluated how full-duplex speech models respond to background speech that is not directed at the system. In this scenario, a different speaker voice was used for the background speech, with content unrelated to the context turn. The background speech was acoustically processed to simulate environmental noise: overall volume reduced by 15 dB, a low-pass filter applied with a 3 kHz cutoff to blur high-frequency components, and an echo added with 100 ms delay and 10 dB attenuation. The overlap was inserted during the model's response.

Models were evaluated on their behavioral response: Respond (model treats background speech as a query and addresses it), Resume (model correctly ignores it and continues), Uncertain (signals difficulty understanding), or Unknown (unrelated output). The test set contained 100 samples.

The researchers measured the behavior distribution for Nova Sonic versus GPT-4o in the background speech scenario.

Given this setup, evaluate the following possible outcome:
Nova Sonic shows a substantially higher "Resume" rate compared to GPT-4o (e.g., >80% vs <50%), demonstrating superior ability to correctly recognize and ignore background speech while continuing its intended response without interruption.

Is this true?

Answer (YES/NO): YES